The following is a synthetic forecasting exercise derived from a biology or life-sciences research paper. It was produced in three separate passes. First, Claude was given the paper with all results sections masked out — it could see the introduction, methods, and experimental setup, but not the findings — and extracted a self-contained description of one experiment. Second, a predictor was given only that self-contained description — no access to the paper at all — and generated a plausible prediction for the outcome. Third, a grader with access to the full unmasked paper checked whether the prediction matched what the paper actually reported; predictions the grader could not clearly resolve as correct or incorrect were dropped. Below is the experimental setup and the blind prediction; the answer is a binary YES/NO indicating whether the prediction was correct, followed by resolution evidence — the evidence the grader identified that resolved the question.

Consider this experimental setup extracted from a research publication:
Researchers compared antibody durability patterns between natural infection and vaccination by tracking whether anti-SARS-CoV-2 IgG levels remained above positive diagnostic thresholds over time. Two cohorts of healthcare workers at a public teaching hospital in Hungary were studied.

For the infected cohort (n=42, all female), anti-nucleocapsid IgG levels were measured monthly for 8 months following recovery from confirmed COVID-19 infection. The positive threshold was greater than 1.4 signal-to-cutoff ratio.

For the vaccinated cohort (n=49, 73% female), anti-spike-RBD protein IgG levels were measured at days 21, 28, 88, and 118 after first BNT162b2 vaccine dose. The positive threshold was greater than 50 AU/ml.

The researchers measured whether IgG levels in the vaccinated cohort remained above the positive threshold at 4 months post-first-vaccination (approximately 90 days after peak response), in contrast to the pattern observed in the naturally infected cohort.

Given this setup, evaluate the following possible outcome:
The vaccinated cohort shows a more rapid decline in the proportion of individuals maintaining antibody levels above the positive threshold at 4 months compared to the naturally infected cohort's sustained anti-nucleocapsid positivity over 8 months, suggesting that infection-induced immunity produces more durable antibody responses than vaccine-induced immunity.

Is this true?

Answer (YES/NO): NO